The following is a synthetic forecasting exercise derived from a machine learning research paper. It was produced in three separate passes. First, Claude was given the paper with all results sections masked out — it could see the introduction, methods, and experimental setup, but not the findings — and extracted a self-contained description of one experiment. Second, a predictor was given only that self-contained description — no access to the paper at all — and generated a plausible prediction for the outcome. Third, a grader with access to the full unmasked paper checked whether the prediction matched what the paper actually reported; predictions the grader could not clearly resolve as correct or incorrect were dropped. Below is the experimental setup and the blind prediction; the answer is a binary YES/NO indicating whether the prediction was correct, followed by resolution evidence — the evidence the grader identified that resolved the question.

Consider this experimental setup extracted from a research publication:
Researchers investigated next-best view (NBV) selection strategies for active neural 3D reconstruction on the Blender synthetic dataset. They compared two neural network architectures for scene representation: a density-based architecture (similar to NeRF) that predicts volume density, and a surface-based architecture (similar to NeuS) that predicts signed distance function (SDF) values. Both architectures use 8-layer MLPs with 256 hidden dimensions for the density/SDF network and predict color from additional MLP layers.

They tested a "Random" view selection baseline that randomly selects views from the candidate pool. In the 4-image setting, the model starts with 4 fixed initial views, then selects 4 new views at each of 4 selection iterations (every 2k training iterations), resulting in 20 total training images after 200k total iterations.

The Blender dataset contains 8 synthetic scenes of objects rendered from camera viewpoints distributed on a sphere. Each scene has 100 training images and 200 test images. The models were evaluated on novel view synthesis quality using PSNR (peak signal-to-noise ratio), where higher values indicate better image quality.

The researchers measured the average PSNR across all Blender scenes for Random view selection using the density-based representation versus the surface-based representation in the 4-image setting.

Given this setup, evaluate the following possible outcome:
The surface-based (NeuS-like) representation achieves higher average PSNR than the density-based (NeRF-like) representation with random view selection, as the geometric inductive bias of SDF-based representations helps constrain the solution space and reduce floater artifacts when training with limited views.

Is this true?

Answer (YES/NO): NO